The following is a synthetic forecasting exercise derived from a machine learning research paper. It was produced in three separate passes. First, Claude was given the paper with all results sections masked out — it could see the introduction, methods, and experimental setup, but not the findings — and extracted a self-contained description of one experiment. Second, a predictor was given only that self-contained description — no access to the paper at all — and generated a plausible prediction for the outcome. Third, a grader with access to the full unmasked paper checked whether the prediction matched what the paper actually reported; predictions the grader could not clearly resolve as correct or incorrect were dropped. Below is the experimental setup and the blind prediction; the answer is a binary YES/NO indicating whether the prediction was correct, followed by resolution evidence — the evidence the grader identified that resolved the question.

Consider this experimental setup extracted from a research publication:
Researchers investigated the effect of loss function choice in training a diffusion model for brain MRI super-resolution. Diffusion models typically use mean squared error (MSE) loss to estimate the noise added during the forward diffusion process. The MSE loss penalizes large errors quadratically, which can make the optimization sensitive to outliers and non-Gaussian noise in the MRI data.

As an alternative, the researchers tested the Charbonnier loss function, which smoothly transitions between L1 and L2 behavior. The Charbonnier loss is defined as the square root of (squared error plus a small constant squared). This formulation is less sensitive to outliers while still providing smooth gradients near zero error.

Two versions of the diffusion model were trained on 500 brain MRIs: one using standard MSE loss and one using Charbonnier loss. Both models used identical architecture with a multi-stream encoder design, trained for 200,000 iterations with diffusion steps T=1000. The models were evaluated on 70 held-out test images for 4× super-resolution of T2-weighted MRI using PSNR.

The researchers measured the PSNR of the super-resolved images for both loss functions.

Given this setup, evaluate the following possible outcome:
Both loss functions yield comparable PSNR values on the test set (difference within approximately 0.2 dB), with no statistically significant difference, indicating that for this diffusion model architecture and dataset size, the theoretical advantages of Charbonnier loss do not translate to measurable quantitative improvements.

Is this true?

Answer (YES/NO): NO